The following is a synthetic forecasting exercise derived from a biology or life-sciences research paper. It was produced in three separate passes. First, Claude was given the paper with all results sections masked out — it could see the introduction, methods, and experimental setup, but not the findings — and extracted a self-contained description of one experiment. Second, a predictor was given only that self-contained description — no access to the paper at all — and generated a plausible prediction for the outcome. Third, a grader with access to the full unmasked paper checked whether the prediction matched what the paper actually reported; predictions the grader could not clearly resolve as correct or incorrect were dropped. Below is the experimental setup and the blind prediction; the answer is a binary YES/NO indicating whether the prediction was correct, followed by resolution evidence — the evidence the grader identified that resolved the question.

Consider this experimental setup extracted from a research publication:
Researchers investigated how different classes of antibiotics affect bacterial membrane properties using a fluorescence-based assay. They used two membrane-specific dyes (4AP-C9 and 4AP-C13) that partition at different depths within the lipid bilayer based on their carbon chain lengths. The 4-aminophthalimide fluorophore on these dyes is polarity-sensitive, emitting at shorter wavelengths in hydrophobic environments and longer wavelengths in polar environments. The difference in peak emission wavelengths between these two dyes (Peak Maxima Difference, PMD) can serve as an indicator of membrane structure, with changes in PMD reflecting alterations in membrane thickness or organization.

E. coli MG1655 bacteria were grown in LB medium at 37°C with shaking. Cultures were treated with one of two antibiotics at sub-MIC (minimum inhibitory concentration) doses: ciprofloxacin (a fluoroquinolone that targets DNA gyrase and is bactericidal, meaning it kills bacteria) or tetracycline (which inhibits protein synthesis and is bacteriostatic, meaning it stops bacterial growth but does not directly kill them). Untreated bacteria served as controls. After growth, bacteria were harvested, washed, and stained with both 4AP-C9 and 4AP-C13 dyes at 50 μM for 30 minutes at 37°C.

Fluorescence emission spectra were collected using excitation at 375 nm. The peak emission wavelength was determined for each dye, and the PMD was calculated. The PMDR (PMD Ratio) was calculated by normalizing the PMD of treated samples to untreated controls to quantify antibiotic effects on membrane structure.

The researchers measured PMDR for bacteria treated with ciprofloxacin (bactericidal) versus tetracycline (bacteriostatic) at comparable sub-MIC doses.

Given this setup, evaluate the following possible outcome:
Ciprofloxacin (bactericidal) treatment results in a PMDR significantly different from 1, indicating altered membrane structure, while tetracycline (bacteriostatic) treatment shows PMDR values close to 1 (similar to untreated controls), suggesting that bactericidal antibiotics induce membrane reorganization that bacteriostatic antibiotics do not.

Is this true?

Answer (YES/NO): NO